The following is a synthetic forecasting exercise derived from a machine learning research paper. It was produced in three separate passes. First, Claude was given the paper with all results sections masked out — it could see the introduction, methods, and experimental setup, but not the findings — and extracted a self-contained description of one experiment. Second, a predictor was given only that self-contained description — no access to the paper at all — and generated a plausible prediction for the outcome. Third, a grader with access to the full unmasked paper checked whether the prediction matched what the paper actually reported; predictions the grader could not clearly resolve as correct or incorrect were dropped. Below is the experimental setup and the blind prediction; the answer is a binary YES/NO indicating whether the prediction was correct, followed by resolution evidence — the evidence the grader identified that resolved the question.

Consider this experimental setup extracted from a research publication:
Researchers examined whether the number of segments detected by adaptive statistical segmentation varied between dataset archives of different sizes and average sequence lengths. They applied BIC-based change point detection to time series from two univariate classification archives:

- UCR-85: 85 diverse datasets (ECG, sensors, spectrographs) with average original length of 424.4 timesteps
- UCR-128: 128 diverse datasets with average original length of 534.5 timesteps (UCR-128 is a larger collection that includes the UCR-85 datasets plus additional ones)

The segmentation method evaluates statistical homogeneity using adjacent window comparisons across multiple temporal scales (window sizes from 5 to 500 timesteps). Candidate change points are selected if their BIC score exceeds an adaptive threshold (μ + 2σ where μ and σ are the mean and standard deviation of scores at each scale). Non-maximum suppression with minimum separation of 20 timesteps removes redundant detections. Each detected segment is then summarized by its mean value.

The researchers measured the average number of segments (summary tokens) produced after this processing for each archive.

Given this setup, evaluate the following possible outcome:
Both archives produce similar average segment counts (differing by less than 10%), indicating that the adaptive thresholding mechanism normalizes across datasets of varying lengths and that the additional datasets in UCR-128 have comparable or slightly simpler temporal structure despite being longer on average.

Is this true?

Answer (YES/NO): YES